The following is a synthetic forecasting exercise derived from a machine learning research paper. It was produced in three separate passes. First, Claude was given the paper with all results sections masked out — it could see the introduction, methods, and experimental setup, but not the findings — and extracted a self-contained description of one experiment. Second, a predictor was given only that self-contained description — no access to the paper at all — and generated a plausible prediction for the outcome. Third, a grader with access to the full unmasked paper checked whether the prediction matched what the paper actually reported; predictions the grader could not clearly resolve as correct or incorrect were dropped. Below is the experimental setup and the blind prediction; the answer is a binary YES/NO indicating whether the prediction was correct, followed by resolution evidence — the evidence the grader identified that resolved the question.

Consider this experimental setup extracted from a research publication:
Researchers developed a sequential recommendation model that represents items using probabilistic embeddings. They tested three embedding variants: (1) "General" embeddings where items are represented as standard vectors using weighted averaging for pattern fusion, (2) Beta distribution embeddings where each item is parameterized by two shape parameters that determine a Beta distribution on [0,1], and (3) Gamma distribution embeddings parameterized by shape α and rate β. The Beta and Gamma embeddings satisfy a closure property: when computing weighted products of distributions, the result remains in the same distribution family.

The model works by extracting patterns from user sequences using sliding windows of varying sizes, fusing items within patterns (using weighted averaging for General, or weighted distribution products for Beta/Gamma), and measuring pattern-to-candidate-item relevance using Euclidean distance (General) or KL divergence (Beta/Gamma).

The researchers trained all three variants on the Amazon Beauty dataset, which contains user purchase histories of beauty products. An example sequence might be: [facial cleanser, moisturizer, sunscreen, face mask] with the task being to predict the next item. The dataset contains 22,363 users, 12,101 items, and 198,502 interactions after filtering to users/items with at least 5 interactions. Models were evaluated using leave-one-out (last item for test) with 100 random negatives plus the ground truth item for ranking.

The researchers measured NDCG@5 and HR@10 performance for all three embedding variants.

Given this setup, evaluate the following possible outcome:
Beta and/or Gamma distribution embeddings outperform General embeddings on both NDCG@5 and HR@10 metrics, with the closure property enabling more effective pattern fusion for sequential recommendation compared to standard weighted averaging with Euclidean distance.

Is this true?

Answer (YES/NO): YES